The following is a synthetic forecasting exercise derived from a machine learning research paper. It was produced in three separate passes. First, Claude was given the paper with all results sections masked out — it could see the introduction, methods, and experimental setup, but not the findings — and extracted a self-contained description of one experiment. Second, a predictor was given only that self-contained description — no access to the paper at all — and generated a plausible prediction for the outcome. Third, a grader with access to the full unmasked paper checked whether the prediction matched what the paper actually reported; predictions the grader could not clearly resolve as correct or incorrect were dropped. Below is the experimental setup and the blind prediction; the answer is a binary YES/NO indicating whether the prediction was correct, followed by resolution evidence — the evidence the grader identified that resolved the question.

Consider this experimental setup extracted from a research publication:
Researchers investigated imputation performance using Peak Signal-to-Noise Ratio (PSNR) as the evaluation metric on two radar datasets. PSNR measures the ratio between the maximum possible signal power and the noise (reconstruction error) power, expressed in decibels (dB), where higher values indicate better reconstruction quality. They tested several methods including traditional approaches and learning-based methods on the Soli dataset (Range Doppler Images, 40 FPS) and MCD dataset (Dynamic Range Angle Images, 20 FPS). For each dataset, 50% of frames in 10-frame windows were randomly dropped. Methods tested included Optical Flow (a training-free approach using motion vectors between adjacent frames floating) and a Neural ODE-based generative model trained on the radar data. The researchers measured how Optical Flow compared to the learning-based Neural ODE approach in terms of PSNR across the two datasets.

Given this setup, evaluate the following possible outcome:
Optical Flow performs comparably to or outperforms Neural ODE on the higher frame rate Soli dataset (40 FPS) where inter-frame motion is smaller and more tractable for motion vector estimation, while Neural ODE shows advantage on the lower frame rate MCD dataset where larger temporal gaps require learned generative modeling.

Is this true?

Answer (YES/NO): NO